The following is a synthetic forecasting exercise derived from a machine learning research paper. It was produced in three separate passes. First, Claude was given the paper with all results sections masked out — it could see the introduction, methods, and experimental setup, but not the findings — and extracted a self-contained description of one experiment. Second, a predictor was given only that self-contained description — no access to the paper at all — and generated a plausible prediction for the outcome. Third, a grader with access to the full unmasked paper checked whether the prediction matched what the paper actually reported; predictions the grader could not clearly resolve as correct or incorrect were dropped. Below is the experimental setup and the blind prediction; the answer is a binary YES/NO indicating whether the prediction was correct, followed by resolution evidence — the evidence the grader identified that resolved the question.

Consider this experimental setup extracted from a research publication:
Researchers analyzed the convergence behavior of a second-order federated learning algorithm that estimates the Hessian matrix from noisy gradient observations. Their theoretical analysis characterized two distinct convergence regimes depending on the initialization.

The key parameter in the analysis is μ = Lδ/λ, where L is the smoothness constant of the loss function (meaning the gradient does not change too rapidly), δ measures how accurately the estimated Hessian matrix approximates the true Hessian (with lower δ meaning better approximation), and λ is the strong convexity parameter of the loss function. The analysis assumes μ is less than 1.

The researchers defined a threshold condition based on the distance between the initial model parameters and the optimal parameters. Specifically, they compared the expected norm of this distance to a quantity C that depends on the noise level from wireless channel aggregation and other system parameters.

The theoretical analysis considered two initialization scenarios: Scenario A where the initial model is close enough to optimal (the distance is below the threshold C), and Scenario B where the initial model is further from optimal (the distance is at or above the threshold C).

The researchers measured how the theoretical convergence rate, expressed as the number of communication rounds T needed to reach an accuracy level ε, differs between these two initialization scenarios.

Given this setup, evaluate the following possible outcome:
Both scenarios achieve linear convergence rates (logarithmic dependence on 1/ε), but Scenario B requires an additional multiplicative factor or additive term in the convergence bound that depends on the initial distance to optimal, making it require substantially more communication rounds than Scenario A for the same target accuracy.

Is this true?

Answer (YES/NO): NO